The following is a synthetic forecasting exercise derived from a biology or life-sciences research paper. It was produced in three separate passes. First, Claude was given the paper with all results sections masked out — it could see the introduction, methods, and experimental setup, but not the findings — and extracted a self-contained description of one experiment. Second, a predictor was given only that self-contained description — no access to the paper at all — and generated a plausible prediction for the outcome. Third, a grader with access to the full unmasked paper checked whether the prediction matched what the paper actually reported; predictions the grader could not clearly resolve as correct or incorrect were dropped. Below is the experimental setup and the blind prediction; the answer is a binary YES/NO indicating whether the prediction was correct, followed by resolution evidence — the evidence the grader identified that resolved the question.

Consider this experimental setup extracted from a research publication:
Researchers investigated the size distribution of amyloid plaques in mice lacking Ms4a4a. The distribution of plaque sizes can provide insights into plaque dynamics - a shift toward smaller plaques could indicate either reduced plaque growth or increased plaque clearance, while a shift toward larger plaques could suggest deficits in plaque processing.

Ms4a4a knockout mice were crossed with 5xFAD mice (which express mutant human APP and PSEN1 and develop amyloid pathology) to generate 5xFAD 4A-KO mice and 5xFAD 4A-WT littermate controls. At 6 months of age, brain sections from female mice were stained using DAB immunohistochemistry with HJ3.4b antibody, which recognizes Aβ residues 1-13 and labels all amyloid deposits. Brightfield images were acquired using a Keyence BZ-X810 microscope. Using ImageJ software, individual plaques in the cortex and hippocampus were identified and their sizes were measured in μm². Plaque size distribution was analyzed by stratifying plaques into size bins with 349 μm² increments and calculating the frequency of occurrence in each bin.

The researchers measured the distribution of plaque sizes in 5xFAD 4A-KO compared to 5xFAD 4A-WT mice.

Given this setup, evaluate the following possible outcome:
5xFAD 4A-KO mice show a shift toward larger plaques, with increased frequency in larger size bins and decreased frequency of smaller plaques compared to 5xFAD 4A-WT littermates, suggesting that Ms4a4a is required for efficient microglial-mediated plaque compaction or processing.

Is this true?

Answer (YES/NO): NO